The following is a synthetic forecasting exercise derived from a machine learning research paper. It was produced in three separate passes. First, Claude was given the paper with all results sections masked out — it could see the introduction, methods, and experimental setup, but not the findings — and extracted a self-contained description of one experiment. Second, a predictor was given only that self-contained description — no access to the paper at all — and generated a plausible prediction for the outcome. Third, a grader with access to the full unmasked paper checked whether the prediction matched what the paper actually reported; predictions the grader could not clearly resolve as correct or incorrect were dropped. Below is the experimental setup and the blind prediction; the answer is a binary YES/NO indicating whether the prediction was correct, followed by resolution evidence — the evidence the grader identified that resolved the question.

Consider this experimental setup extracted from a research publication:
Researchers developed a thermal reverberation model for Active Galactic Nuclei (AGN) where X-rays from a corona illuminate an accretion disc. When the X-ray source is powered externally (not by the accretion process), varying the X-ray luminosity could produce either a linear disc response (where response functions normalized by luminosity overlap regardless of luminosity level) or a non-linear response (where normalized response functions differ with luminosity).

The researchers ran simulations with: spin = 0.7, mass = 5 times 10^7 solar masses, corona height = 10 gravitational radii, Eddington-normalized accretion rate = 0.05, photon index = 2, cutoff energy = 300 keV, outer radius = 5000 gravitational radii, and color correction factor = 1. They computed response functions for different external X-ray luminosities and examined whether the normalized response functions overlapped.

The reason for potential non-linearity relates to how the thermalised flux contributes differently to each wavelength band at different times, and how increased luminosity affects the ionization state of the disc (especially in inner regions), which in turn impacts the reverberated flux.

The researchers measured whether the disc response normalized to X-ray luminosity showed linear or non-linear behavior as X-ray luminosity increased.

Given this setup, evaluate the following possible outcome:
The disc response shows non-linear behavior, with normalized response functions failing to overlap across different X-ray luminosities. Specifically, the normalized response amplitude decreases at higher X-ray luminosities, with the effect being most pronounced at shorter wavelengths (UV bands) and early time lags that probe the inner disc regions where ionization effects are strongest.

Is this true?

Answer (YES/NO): NO